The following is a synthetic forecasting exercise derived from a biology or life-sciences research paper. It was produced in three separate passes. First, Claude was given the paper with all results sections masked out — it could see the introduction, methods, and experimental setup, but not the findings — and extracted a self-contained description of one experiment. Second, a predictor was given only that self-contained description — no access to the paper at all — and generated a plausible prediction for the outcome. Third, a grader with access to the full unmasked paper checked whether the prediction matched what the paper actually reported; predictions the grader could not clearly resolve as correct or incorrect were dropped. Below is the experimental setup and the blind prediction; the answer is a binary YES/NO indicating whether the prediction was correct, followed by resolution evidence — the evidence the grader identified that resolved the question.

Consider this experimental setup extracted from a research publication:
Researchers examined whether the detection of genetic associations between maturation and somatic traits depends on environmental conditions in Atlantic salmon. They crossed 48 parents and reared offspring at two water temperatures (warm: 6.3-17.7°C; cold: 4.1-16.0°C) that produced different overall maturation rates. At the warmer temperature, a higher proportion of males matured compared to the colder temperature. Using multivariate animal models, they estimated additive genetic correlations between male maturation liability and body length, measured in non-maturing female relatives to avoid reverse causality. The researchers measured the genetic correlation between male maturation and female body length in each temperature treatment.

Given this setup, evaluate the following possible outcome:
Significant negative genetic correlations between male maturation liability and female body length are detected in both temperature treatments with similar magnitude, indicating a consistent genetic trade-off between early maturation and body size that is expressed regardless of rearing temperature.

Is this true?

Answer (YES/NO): NO